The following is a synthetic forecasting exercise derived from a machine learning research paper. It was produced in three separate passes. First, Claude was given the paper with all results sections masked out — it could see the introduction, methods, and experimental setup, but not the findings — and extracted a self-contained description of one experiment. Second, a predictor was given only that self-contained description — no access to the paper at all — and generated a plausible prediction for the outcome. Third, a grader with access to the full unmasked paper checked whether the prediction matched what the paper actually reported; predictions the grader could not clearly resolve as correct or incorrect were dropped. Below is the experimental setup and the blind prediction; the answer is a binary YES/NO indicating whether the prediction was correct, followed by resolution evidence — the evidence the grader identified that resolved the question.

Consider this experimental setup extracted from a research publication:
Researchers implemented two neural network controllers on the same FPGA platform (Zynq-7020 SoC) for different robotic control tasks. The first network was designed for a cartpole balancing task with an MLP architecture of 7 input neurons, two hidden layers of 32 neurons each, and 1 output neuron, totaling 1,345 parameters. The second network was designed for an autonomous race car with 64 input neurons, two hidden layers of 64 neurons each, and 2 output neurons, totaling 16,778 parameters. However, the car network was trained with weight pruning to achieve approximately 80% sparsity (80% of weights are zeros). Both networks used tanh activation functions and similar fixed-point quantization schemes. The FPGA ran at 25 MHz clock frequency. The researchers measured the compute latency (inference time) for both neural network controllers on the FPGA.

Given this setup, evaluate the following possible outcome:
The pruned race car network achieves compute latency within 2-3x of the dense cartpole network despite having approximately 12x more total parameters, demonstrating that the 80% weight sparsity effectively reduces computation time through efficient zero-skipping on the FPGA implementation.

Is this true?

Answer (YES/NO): NO